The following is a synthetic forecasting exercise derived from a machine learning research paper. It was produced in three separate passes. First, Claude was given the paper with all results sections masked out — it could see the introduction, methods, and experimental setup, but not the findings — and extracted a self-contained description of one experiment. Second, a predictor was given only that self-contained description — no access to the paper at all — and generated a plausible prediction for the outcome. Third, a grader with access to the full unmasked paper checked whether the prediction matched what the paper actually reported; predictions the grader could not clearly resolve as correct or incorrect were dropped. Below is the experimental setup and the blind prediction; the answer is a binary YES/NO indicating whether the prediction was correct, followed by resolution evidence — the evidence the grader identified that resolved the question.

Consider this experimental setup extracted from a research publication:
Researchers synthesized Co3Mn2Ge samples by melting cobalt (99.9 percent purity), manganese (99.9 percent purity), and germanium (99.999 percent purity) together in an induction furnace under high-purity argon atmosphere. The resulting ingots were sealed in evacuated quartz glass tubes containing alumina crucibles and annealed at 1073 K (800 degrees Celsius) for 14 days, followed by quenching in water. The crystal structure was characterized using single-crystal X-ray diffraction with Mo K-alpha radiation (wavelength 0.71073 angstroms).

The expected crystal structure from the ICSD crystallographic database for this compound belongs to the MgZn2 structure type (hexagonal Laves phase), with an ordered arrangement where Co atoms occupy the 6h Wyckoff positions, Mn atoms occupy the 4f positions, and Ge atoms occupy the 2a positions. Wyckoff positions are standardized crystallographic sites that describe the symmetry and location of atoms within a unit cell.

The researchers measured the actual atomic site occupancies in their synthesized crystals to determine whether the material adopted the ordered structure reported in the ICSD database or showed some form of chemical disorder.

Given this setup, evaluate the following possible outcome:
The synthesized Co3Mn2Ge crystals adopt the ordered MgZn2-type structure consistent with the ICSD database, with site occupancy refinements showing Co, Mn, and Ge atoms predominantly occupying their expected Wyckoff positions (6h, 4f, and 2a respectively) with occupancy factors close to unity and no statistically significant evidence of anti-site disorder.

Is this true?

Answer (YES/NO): NO